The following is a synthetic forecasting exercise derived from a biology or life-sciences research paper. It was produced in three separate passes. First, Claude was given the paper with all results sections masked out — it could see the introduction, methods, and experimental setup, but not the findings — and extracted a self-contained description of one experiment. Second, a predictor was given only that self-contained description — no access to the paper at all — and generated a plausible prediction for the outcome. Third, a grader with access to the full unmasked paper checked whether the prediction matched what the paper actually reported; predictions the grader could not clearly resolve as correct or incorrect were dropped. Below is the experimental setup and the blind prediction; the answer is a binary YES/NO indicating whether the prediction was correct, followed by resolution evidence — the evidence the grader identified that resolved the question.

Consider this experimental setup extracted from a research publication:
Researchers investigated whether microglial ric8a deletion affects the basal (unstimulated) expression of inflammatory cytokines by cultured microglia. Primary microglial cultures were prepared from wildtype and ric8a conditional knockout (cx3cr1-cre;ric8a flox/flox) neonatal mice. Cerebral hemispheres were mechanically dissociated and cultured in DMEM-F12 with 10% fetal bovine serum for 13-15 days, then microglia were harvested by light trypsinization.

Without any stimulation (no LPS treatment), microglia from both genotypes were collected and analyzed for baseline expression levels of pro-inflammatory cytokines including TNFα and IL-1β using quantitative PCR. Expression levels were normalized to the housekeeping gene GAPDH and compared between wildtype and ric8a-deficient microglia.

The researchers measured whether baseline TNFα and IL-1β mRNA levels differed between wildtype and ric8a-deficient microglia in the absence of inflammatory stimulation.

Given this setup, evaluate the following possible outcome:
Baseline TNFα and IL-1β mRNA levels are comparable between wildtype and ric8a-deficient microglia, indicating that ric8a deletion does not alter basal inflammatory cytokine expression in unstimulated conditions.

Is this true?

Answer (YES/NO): YES